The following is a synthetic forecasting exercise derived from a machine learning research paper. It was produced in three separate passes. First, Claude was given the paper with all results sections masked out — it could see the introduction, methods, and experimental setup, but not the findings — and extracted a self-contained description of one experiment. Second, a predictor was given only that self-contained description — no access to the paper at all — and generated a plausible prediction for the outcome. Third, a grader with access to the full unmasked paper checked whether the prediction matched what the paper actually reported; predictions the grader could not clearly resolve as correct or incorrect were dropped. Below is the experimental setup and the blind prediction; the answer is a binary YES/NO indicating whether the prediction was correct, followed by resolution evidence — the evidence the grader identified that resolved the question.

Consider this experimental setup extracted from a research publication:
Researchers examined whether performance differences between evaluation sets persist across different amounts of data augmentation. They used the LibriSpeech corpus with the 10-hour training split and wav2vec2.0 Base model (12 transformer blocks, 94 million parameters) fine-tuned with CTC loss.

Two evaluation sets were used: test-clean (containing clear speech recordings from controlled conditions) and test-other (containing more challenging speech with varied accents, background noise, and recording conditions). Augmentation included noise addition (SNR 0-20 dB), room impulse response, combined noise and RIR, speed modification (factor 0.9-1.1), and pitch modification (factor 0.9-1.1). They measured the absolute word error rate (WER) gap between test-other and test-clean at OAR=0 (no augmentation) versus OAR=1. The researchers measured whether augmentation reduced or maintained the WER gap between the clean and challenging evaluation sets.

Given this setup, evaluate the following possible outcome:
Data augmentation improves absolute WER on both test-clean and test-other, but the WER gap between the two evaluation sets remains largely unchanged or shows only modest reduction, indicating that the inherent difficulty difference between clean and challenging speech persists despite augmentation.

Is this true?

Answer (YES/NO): YES